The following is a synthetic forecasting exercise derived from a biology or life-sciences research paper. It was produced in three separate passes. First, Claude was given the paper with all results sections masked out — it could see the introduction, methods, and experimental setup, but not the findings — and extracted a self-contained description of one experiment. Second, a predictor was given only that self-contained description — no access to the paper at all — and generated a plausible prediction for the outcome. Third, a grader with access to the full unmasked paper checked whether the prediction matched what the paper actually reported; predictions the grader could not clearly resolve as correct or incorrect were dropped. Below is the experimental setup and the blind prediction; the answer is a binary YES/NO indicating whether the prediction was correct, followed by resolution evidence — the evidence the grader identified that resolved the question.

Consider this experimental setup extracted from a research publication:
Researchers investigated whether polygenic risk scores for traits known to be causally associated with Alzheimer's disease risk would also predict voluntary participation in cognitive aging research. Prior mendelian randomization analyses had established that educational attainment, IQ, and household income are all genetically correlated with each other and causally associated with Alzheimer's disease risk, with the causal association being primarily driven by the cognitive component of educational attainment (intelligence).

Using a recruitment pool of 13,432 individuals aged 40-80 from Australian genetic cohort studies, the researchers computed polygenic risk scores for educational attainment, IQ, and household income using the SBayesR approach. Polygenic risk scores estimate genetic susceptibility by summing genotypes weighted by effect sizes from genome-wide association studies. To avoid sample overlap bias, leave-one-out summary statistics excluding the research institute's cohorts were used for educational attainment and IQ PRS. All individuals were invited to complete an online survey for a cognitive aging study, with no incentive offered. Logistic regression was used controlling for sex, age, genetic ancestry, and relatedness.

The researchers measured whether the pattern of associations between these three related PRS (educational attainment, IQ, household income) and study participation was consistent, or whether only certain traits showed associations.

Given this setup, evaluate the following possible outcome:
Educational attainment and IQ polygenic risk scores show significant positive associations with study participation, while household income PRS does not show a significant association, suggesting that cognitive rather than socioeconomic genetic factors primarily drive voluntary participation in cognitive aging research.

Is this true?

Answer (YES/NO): NO